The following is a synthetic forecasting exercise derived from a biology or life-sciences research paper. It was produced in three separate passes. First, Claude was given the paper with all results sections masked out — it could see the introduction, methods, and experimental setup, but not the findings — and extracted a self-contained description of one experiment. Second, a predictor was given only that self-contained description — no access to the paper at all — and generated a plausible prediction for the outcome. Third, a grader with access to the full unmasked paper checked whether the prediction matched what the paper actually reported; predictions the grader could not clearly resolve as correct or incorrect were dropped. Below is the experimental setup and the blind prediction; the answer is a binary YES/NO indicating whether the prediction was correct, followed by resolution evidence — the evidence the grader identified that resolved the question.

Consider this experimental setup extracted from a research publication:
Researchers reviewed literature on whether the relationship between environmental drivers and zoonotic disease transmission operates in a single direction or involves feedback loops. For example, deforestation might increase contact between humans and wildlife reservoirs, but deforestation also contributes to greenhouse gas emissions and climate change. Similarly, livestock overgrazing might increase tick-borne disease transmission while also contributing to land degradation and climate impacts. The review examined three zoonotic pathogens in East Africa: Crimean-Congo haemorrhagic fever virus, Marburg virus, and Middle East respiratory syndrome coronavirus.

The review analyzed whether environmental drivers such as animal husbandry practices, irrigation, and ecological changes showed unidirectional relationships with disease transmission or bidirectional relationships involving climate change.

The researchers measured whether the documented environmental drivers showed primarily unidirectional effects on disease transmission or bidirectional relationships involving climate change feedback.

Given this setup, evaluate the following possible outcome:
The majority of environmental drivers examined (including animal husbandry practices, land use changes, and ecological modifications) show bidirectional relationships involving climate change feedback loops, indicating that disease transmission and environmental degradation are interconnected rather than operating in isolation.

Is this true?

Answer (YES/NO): YES